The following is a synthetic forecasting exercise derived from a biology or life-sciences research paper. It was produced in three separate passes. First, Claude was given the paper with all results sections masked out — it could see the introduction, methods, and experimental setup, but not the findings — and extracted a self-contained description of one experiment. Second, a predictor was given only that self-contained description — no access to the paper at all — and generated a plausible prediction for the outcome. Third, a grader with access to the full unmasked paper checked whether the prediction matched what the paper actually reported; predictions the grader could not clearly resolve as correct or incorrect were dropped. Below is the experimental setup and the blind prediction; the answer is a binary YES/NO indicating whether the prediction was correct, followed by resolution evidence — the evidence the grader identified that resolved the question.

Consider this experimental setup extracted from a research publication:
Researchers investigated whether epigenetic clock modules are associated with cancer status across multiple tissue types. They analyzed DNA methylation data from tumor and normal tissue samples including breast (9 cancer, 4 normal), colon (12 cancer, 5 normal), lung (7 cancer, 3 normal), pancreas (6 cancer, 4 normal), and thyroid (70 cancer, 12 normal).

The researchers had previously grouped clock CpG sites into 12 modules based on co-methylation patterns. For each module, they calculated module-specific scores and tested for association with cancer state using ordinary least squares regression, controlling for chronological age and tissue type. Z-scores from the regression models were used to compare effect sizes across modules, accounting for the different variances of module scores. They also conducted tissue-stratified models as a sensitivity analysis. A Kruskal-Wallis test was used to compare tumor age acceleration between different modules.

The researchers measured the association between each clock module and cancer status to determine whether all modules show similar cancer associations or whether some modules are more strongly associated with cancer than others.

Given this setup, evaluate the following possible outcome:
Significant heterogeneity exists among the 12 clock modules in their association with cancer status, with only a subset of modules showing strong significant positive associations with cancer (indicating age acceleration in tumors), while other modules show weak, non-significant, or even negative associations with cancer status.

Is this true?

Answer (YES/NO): YES